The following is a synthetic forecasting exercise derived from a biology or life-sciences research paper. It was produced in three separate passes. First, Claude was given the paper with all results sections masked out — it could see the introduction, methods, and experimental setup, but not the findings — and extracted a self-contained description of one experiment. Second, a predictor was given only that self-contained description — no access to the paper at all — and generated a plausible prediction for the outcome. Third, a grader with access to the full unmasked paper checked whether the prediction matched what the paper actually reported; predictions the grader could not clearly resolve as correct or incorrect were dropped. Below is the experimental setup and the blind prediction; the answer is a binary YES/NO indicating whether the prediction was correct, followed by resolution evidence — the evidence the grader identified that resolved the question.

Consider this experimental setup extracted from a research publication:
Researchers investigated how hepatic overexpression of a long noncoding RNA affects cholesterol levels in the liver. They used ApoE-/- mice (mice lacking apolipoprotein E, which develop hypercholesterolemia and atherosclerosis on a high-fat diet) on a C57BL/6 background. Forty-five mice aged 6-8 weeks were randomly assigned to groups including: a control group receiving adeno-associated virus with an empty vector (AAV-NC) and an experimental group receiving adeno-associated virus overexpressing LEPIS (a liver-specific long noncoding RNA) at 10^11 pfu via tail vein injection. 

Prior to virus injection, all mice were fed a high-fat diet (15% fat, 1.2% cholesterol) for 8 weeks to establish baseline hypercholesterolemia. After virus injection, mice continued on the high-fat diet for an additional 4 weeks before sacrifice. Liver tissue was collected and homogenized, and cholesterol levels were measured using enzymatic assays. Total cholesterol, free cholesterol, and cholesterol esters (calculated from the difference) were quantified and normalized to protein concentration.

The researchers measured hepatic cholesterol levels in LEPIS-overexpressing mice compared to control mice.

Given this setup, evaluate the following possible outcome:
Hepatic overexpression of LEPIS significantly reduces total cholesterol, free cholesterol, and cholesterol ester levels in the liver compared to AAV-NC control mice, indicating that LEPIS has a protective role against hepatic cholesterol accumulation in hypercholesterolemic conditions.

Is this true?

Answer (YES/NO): NO